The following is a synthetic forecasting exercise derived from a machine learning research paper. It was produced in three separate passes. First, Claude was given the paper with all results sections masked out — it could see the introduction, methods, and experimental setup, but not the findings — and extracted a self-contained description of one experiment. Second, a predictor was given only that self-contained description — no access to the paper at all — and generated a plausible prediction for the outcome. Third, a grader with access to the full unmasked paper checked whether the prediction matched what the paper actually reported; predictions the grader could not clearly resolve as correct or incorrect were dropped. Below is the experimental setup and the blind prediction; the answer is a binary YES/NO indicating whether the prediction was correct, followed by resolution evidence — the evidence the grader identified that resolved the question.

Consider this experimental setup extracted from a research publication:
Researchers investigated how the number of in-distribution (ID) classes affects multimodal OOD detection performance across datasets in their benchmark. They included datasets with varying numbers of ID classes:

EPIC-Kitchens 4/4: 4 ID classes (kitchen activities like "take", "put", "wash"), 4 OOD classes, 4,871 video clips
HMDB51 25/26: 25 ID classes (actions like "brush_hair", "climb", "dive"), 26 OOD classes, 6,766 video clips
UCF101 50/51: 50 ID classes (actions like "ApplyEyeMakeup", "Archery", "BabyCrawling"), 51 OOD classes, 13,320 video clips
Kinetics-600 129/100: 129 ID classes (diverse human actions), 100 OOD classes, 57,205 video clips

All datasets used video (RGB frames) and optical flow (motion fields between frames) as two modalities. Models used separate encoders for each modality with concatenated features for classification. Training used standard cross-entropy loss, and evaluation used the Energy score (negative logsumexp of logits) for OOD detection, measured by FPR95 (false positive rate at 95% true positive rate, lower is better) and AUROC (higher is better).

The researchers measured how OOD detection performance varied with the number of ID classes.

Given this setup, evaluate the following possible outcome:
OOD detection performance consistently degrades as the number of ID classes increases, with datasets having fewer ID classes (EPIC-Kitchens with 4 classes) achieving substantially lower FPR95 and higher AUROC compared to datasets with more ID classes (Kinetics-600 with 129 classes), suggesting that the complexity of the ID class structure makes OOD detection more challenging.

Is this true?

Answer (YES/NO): NO